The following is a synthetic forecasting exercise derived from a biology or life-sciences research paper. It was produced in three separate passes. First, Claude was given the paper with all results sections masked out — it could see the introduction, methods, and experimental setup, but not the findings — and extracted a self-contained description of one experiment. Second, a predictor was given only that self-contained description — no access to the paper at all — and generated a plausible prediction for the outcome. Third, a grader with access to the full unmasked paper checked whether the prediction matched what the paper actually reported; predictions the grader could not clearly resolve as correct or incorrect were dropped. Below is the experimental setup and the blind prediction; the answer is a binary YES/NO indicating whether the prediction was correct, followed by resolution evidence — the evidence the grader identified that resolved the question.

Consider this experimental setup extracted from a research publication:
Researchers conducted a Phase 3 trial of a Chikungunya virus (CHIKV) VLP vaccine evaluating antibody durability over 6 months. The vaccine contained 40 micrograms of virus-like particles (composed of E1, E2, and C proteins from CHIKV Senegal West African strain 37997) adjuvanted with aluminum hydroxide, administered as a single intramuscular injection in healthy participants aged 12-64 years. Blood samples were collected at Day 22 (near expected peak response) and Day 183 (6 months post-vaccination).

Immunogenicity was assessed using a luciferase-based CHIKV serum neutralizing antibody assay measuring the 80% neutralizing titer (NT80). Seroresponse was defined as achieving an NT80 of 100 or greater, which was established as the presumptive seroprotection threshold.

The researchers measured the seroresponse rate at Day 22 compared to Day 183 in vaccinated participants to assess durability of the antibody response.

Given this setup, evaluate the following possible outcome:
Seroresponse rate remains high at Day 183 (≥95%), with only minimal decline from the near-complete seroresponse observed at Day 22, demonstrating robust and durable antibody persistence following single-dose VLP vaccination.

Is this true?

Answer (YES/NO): NO